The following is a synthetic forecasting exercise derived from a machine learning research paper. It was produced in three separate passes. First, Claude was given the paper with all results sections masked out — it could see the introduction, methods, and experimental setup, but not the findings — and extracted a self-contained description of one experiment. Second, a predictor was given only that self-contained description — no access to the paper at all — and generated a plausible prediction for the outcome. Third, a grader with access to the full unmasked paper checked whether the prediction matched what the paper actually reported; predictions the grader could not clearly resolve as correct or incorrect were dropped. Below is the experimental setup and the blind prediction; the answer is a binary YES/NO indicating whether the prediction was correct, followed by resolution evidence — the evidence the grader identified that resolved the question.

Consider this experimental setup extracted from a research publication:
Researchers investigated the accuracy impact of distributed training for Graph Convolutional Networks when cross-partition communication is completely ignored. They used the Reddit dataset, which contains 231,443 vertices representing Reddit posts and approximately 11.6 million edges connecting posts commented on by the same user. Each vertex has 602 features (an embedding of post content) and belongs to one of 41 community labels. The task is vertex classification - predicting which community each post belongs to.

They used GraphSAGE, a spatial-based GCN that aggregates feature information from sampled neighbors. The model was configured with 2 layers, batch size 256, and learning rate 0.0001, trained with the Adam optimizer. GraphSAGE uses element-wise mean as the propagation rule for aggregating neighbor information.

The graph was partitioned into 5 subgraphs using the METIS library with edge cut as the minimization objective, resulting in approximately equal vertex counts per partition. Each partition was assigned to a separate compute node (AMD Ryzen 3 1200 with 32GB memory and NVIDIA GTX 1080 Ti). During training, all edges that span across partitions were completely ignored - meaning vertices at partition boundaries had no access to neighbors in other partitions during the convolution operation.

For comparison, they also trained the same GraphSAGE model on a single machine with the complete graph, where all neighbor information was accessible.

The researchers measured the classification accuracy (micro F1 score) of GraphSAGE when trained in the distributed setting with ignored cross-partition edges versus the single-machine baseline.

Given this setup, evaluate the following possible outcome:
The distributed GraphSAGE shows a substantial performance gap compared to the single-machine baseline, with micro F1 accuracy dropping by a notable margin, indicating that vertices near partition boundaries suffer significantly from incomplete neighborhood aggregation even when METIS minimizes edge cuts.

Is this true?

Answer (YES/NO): YES